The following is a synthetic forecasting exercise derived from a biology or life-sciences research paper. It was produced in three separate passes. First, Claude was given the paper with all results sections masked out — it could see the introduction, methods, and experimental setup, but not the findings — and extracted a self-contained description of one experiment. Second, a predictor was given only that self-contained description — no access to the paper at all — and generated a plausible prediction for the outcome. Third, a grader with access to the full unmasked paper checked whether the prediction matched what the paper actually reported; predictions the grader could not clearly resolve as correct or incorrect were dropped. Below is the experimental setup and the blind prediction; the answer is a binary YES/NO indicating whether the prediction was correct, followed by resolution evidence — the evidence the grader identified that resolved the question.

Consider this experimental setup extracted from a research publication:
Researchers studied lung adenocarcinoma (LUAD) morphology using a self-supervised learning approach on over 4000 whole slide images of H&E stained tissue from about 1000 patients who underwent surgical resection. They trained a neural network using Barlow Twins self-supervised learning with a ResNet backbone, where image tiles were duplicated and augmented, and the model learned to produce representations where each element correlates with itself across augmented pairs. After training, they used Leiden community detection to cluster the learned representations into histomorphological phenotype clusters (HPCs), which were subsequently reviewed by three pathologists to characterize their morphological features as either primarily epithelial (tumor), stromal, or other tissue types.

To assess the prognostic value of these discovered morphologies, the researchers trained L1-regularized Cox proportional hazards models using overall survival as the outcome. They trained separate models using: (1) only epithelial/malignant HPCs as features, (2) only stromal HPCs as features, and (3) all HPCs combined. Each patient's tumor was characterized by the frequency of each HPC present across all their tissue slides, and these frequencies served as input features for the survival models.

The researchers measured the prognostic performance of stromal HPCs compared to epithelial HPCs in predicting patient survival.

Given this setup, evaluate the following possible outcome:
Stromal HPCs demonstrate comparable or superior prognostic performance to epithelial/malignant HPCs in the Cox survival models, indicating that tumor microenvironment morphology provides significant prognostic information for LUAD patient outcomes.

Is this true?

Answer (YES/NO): YES